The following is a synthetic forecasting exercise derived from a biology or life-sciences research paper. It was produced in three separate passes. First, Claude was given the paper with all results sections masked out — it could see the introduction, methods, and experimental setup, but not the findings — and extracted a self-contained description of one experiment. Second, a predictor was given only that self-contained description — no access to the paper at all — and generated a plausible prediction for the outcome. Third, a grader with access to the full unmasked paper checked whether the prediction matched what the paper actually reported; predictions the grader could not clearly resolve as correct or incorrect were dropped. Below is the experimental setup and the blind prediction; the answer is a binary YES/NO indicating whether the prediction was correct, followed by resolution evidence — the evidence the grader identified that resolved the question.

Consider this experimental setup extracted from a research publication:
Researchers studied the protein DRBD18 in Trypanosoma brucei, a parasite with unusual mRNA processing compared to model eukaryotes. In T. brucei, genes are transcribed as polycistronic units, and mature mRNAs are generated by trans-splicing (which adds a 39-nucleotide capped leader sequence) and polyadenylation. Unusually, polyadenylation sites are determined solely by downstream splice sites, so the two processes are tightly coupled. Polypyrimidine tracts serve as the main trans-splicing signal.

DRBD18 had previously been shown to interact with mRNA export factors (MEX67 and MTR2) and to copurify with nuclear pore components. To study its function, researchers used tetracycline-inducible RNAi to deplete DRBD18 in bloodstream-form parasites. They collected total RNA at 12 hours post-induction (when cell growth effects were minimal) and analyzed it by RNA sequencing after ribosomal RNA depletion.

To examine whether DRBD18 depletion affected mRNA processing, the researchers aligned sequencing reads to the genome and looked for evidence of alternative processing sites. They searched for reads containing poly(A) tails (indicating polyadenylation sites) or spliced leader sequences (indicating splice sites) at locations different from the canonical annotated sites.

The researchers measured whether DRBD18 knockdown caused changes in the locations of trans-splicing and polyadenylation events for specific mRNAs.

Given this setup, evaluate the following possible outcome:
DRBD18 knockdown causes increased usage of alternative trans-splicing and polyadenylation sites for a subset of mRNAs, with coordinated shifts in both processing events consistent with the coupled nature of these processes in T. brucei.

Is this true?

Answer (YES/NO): YES